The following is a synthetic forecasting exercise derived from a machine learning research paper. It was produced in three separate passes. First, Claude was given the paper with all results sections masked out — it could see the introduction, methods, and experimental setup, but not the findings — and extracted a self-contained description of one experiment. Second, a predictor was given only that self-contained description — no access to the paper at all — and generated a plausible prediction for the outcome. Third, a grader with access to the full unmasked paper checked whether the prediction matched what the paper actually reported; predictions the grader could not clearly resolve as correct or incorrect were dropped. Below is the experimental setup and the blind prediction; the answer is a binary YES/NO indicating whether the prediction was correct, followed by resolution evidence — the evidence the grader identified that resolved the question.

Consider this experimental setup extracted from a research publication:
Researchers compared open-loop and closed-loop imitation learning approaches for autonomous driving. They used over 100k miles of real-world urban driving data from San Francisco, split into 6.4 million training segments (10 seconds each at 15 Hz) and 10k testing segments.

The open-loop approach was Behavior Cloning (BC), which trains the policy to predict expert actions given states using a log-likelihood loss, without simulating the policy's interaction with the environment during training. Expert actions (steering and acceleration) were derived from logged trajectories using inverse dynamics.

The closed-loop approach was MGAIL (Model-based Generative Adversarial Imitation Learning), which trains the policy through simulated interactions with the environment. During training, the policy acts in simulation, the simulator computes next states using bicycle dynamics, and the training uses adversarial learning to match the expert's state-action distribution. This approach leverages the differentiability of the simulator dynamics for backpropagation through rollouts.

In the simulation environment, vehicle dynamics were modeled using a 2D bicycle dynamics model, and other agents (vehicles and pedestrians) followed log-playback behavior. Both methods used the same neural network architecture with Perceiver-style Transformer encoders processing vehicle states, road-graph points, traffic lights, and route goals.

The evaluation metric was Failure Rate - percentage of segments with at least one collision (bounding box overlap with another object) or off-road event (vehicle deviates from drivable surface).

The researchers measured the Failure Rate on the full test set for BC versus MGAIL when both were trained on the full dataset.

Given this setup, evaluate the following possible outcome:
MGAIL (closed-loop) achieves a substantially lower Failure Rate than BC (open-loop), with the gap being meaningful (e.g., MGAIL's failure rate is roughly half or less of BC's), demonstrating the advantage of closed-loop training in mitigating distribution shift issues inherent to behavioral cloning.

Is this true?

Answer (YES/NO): NO